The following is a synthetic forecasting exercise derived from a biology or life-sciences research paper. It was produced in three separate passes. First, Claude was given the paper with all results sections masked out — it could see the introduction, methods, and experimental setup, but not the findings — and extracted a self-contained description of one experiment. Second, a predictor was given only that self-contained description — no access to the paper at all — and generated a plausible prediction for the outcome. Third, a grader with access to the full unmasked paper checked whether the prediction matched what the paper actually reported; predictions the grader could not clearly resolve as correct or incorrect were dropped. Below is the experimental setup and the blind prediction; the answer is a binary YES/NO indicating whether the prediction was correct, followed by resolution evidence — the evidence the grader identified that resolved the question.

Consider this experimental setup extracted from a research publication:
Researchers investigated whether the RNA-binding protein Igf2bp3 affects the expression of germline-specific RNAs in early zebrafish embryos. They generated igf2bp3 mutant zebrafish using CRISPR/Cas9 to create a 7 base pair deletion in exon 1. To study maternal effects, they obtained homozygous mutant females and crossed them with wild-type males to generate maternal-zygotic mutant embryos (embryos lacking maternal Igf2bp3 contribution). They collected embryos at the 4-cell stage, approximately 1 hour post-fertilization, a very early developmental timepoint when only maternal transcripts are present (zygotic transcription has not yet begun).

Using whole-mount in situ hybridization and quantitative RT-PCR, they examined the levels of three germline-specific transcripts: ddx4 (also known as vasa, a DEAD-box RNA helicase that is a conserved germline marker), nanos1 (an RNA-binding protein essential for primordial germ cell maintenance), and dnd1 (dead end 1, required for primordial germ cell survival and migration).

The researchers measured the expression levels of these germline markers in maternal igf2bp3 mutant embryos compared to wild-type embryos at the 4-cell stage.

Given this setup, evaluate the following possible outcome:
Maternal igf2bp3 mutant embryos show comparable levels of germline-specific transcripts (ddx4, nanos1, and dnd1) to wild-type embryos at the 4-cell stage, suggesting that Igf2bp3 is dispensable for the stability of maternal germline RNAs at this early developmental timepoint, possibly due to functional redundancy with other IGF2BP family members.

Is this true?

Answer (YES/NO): NO